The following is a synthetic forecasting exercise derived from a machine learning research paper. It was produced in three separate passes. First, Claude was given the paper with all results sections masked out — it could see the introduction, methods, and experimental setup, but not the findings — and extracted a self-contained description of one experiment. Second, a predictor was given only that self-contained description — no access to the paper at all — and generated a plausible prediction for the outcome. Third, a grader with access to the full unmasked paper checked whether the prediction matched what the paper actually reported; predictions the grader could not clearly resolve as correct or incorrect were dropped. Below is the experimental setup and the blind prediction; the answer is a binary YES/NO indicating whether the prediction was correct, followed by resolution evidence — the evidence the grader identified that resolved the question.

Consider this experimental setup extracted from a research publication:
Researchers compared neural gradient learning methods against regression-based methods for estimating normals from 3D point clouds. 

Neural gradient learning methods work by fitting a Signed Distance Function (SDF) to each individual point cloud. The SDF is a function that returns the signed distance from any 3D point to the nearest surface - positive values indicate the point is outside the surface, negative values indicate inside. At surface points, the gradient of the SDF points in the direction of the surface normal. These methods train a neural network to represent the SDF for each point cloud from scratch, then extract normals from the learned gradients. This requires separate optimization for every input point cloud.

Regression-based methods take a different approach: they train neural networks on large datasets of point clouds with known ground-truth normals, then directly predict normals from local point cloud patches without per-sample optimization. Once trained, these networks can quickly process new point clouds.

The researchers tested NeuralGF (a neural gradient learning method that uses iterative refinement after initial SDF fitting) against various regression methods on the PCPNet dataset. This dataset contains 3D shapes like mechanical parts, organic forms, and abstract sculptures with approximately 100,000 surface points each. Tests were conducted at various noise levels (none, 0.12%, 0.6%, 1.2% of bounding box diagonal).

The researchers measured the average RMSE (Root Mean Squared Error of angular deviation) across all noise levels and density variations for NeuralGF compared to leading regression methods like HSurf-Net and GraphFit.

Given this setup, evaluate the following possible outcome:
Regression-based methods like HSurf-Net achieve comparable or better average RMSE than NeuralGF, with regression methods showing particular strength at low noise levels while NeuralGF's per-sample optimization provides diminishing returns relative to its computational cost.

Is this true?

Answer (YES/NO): YES